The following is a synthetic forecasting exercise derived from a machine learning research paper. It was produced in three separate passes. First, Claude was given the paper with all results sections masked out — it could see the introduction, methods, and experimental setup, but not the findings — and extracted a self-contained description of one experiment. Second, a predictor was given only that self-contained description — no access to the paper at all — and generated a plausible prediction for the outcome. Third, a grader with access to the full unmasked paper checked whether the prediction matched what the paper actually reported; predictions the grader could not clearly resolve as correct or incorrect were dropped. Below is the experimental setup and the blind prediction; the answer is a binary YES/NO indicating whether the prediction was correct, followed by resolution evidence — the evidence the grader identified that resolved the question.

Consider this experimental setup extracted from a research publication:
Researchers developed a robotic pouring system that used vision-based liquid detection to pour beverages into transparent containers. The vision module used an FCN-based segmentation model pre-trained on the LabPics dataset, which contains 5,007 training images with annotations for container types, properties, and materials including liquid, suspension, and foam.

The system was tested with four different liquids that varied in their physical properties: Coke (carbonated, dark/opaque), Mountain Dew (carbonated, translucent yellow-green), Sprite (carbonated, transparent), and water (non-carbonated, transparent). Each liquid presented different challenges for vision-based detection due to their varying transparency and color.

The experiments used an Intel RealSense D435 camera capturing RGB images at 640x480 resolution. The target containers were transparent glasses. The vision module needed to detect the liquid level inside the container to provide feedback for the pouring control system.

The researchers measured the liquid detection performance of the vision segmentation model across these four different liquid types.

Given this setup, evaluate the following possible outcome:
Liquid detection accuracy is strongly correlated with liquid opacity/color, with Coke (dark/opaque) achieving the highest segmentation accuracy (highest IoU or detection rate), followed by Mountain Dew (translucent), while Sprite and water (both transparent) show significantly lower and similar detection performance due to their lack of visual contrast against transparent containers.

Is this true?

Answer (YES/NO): NO